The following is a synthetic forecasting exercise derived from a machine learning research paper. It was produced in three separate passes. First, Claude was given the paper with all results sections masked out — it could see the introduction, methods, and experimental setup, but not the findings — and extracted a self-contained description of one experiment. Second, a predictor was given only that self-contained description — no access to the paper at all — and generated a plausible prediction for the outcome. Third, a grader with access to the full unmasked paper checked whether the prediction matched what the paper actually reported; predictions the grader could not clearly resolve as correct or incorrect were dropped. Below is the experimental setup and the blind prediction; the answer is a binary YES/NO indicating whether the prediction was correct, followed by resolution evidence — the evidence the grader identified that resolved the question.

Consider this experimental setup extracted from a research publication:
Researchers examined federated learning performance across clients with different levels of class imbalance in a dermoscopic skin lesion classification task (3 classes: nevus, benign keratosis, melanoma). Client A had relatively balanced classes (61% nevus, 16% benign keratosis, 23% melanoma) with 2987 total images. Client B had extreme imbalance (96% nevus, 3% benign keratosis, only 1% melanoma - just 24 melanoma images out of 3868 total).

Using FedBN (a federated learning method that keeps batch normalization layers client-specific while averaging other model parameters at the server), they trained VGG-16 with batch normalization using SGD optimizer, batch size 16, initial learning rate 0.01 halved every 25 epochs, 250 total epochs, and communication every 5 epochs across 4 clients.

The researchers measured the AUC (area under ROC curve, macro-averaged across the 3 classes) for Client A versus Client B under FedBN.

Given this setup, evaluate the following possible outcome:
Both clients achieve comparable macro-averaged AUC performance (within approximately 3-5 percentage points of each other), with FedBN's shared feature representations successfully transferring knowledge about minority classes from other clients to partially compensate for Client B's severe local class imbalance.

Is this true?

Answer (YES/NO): NO